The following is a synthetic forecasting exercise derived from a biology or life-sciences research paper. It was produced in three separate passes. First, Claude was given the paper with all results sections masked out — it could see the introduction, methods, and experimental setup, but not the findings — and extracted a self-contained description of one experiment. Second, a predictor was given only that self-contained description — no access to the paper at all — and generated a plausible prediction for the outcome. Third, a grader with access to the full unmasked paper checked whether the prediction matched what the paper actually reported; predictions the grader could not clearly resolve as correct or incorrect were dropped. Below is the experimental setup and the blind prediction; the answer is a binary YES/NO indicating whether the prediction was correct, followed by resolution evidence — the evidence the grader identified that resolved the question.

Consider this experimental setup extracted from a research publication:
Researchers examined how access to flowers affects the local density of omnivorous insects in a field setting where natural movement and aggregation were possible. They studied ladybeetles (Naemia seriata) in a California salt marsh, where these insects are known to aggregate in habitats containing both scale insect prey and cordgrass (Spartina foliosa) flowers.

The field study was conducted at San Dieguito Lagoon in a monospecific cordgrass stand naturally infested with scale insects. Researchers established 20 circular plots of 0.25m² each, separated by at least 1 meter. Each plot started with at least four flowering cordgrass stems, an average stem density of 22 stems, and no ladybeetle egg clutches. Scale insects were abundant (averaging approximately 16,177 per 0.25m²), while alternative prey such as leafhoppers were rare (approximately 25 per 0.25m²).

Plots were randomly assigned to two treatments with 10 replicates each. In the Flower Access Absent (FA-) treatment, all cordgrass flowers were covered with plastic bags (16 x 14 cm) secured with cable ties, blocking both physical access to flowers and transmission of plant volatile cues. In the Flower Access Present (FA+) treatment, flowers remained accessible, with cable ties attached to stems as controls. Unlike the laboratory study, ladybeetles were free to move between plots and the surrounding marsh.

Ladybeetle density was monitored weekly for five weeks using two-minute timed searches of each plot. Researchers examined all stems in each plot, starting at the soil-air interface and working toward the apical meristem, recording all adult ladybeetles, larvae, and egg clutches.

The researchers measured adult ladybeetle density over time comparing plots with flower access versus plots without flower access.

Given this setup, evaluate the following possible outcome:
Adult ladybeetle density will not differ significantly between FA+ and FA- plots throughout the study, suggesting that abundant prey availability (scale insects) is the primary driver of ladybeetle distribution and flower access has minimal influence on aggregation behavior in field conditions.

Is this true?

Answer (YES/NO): NO